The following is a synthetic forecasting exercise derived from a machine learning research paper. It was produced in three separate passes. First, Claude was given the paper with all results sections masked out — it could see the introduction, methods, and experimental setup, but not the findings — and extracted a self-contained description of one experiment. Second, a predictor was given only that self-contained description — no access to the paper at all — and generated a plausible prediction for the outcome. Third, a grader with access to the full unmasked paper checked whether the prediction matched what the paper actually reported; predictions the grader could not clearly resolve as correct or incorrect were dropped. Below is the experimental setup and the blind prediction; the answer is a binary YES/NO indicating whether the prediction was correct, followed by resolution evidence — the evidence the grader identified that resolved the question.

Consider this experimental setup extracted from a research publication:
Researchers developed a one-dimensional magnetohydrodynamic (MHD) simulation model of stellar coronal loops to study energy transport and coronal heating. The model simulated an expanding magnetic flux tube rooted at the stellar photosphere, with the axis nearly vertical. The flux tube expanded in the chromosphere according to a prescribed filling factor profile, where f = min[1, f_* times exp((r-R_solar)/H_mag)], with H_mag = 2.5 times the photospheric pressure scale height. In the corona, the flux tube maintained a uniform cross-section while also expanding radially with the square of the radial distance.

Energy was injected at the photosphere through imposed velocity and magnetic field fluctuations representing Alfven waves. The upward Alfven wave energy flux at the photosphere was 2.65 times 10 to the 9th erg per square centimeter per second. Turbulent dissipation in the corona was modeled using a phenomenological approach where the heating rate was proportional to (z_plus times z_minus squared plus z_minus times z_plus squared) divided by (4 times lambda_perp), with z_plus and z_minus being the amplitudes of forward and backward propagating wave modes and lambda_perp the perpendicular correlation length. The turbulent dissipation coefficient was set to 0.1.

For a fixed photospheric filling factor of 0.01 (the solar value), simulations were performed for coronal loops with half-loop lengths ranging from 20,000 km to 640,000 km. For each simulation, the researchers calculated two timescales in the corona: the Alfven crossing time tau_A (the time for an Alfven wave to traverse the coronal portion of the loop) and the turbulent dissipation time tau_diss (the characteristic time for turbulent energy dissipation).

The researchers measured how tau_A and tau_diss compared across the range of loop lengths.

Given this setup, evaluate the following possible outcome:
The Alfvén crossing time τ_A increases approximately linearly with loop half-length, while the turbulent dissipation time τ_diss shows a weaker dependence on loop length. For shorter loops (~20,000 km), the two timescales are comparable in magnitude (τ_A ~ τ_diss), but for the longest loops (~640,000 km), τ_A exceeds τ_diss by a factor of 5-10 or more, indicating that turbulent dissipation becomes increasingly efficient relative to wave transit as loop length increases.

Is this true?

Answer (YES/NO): NO